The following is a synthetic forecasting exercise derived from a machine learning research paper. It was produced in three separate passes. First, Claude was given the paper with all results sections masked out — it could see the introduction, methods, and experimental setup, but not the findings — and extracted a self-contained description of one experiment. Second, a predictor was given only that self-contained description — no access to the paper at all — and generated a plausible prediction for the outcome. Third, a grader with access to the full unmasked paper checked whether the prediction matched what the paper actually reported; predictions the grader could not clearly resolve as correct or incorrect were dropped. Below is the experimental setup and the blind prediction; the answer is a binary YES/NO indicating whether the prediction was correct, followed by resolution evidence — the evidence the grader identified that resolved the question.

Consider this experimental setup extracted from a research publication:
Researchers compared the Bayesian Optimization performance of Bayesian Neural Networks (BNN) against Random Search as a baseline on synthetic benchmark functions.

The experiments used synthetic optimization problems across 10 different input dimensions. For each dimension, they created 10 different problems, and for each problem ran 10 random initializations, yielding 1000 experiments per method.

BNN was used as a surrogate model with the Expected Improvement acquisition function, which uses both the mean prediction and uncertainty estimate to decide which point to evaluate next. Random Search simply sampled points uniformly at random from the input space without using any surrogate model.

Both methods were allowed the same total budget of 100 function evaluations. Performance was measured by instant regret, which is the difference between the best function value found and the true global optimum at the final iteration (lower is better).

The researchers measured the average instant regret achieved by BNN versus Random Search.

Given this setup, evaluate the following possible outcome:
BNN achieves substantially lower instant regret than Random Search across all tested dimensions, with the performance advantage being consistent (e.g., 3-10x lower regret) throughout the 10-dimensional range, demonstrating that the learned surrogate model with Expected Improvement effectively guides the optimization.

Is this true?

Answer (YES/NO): NO